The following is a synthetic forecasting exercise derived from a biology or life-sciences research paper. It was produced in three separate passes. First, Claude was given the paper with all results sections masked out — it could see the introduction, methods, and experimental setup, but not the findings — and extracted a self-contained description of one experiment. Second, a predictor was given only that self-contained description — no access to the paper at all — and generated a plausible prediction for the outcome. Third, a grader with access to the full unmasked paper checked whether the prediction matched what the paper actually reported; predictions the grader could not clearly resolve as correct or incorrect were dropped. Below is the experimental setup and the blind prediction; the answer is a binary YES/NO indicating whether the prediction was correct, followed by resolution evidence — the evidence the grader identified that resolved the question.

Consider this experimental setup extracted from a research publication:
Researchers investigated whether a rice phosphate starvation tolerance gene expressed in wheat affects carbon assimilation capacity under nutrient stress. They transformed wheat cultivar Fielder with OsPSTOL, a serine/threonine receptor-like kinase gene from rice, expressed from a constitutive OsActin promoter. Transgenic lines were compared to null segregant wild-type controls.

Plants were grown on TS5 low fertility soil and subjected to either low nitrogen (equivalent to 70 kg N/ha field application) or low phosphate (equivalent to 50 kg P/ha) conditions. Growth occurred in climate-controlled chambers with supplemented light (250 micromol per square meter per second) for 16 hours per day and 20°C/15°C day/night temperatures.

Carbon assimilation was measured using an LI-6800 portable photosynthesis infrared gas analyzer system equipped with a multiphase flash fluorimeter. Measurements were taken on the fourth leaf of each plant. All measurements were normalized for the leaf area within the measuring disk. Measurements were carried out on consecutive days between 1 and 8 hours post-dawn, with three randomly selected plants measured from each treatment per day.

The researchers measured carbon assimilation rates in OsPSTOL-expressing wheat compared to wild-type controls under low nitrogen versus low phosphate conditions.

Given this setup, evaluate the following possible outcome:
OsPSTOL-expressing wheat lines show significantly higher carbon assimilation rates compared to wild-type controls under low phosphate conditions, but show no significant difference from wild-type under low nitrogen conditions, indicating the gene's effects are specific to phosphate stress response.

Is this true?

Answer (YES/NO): NO